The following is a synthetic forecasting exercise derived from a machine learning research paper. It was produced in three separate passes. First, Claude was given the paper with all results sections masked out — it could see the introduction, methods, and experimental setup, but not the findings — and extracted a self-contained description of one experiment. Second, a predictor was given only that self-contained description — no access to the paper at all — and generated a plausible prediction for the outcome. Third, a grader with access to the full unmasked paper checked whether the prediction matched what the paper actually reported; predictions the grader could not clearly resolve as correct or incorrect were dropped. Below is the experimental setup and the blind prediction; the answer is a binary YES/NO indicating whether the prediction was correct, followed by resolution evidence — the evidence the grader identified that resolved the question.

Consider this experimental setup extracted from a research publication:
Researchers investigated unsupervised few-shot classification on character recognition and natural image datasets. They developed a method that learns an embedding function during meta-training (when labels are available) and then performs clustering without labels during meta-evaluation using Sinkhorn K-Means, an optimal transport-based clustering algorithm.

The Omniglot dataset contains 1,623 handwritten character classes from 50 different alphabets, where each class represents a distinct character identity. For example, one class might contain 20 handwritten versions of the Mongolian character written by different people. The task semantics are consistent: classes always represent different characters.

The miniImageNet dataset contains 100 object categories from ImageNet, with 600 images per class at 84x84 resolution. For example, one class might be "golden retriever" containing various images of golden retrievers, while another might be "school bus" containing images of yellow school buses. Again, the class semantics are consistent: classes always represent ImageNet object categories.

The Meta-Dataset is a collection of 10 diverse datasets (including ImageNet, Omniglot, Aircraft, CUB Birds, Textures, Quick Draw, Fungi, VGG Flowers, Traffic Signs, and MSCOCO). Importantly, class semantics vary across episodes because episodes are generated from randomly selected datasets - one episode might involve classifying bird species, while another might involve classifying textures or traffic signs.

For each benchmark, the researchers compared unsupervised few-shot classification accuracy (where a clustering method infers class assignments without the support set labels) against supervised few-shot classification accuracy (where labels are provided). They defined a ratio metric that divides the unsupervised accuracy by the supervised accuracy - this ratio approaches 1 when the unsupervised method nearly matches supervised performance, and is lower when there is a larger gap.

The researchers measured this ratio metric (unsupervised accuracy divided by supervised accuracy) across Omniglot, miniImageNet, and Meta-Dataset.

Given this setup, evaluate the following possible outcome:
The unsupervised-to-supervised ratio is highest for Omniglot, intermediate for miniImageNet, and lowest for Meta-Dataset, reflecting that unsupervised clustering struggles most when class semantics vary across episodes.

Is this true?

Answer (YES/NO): YES